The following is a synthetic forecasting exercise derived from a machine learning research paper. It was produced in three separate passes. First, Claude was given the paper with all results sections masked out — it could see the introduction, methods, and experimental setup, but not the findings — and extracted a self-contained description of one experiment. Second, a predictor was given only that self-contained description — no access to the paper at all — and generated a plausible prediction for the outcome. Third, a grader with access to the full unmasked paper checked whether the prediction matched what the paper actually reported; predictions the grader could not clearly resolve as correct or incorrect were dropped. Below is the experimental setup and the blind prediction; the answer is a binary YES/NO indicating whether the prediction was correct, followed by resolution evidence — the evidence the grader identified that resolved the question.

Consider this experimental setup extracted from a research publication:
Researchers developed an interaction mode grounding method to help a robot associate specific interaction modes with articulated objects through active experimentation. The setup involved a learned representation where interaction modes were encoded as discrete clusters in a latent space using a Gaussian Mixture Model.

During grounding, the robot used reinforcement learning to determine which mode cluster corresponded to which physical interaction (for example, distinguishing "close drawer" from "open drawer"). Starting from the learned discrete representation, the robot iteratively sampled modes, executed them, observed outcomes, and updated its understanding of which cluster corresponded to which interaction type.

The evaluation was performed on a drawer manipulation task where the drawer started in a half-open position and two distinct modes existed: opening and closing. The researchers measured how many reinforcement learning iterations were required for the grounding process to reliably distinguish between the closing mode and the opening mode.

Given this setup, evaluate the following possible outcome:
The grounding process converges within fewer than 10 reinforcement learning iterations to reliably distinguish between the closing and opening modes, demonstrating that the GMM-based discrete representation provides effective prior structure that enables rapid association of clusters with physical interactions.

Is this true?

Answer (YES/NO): NO